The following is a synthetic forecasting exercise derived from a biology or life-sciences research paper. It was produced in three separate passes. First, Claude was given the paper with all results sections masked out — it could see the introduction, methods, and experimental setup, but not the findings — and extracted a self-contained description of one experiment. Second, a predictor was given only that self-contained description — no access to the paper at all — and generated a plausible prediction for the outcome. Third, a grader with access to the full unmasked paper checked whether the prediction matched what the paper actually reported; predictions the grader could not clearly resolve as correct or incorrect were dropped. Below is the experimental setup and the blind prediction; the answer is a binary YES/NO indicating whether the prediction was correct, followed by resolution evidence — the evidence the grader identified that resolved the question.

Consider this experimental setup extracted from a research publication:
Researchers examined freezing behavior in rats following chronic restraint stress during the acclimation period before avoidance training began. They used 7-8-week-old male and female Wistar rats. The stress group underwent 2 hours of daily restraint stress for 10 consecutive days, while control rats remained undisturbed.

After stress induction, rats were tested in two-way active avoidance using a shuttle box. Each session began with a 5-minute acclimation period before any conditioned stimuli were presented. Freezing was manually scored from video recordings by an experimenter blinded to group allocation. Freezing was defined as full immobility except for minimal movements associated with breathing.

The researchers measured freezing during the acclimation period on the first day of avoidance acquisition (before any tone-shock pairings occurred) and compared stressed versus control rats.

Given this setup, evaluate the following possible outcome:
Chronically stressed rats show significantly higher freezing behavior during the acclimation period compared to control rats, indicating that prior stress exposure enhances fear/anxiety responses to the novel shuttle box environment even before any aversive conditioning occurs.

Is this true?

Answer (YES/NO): NO